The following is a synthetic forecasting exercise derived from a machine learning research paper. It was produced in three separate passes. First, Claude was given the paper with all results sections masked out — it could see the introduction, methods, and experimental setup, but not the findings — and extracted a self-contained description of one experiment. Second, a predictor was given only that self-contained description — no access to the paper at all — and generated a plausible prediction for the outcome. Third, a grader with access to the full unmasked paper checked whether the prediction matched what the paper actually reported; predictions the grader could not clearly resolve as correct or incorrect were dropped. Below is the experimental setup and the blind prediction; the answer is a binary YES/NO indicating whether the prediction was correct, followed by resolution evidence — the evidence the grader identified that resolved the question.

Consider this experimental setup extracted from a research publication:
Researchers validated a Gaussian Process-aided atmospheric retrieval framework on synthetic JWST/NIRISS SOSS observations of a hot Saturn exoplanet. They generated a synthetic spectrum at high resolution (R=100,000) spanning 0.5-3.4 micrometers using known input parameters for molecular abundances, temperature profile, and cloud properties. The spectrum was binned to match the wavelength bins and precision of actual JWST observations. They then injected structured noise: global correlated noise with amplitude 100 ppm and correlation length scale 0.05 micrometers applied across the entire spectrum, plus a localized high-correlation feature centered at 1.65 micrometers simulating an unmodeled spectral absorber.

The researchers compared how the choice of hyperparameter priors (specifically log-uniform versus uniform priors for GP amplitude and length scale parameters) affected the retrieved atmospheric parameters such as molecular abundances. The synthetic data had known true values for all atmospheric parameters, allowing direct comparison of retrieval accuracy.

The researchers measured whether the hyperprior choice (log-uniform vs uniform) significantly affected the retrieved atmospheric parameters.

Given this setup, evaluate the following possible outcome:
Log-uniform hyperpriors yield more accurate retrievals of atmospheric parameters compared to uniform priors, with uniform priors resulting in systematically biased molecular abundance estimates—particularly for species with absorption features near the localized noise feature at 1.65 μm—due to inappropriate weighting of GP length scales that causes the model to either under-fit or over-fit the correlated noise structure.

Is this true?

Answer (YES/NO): NO